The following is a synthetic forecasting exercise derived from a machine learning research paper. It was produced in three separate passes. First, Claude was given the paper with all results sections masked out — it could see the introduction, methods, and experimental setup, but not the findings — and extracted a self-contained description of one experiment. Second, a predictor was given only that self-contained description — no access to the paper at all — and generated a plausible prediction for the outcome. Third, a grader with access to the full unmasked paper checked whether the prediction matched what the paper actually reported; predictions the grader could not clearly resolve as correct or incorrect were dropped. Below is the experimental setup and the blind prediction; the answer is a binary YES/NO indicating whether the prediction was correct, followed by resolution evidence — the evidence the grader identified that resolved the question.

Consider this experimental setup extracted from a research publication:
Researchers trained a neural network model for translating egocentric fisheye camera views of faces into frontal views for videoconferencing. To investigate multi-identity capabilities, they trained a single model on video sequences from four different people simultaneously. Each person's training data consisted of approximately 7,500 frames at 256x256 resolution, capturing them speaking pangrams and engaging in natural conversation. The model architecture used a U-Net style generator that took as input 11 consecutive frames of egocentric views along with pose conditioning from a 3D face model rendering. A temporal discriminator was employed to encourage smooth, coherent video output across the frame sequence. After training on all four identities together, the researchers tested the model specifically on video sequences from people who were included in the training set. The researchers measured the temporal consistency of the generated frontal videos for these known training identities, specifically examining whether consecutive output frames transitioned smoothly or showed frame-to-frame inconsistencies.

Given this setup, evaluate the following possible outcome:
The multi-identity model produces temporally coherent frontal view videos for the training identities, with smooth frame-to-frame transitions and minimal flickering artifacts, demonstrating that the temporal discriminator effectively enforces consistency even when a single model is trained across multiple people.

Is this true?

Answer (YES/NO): NO